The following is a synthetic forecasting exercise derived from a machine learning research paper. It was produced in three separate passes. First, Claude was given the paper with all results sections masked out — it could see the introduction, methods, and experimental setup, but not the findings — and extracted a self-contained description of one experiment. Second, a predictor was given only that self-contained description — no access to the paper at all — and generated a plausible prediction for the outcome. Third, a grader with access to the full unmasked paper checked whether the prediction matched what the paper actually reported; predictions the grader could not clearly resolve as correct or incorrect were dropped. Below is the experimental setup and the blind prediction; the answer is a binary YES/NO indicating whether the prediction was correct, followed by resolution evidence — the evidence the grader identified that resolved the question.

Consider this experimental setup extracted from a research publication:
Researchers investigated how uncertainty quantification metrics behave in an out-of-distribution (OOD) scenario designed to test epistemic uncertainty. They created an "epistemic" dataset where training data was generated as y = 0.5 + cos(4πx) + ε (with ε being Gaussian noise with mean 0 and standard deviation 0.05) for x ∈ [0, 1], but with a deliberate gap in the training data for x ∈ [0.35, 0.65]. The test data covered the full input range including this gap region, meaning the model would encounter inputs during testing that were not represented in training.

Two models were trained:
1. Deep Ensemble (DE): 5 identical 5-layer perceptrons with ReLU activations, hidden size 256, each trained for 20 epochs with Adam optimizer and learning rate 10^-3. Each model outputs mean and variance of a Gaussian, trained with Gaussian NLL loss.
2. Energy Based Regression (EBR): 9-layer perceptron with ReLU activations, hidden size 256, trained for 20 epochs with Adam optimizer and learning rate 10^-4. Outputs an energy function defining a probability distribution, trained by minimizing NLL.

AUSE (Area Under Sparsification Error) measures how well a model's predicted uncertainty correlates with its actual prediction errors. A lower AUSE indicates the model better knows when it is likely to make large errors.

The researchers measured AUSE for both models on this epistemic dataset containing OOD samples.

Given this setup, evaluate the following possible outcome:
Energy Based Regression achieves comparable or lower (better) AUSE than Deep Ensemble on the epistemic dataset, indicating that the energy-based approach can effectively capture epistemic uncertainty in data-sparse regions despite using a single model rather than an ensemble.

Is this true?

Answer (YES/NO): NO